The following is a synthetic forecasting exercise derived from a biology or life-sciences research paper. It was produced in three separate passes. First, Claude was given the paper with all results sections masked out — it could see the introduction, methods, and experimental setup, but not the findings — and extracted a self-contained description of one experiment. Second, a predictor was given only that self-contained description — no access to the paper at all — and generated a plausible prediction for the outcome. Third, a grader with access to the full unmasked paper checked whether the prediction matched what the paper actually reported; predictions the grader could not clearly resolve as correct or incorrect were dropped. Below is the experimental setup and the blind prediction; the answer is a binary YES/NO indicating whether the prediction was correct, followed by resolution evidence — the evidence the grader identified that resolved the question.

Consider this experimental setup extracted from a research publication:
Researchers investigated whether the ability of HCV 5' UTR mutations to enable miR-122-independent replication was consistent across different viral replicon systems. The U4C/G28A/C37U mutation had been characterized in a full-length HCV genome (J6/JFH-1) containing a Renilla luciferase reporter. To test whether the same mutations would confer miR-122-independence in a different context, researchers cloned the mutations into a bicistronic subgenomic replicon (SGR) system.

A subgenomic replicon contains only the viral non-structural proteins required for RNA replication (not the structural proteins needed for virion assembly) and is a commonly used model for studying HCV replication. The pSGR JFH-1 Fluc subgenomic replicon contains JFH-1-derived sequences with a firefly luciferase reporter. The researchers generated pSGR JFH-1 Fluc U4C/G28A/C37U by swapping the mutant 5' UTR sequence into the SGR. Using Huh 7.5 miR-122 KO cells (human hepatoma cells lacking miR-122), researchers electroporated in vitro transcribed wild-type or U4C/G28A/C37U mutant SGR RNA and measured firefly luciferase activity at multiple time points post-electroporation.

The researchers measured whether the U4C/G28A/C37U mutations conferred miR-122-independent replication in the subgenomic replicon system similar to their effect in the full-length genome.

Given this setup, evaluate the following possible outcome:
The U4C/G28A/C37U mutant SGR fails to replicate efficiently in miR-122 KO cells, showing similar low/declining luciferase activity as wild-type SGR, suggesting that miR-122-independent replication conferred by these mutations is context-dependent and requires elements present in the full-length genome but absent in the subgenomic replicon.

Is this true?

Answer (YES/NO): NO